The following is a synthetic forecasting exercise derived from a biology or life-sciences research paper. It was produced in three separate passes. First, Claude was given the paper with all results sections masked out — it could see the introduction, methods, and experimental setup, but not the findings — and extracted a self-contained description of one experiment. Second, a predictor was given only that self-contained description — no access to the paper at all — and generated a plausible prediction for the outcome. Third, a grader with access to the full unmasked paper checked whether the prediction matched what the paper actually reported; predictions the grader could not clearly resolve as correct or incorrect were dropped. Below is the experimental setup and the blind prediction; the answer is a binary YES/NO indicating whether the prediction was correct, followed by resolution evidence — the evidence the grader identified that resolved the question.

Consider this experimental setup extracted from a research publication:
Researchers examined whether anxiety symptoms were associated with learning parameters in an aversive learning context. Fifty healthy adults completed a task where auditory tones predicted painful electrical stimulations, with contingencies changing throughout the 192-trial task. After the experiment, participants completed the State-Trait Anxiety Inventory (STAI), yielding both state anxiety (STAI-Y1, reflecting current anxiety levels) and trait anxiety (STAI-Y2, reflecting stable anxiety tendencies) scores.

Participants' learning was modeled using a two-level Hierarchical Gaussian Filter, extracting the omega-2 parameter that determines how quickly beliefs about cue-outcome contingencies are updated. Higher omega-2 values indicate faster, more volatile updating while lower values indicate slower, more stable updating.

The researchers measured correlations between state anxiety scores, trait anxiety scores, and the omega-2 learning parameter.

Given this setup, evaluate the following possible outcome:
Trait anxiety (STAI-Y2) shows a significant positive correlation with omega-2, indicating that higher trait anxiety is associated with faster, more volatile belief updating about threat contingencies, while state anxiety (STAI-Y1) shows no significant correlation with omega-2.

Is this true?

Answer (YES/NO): NO